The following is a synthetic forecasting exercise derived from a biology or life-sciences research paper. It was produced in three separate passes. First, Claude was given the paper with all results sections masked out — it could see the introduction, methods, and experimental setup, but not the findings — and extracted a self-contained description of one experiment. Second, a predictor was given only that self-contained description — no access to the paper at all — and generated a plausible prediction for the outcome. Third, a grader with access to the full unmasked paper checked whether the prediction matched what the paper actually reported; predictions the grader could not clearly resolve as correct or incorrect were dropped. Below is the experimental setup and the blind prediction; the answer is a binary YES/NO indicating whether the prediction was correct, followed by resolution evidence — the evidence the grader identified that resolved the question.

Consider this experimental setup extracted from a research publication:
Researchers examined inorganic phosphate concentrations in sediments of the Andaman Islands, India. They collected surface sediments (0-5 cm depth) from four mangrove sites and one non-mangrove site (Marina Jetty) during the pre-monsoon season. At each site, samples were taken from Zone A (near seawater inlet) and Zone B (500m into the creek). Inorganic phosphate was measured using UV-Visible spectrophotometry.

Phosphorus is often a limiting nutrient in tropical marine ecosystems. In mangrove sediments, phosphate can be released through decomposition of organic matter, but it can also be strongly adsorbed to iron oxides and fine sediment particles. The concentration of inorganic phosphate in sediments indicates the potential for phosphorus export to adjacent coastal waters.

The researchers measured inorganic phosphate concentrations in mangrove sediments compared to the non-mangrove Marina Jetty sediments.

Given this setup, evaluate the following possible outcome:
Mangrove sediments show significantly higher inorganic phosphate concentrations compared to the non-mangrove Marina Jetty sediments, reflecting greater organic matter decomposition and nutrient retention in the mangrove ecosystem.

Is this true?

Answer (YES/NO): NO